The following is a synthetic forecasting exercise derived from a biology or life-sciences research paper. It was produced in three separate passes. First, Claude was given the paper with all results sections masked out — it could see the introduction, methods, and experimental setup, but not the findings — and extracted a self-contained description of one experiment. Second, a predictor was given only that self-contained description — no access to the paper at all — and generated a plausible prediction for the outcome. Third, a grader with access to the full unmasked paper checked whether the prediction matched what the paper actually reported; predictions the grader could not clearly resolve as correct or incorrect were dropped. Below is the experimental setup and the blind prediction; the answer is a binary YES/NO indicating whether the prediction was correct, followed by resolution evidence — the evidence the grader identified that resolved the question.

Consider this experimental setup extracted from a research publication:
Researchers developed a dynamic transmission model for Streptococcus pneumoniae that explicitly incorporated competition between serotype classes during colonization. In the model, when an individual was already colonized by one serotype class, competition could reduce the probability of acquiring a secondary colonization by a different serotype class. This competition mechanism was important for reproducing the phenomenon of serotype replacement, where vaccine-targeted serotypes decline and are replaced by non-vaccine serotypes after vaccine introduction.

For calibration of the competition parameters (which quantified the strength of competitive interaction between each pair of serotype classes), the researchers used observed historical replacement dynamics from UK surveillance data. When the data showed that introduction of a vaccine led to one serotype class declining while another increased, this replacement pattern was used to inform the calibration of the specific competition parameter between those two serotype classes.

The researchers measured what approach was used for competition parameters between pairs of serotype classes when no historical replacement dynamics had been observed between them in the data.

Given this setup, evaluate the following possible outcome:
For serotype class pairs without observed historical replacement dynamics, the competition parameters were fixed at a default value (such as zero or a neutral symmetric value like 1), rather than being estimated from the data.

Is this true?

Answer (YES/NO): YES